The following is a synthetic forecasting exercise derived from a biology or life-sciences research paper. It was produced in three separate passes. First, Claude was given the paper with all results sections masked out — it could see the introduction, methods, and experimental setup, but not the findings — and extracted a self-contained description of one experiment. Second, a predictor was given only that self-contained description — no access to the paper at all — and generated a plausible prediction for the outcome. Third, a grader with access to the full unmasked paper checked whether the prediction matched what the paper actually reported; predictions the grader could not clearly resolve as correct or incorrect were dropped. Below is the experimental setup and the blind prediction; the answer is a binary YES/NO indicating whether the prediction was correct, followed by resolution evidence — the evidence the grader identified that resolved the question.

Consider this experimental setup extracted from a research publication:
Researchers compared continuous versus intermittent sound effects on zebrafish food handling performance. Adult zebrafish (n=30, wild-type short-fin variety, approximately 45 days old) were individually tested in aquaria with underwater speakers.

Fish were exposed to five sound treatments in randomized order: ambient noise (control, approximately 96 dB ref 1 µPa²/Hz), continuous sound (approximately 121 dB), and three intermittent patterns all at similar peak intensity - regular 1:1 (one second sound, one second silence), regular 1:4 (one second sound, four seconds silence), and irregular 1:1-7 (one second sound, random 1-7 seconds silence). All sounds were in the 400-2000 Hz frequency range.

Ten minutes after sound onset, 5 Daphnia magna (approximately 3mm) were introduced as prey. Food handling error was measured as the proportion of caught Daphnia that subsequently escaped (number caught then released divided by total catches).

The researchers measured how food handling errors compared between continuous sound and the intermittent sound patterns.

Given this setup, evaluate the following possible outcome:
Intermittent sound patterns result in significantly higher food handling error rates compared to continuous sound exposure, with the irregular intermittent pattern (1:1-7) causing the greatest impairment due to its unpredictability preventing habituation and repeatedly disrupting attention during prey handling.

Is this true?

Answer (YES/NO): NO